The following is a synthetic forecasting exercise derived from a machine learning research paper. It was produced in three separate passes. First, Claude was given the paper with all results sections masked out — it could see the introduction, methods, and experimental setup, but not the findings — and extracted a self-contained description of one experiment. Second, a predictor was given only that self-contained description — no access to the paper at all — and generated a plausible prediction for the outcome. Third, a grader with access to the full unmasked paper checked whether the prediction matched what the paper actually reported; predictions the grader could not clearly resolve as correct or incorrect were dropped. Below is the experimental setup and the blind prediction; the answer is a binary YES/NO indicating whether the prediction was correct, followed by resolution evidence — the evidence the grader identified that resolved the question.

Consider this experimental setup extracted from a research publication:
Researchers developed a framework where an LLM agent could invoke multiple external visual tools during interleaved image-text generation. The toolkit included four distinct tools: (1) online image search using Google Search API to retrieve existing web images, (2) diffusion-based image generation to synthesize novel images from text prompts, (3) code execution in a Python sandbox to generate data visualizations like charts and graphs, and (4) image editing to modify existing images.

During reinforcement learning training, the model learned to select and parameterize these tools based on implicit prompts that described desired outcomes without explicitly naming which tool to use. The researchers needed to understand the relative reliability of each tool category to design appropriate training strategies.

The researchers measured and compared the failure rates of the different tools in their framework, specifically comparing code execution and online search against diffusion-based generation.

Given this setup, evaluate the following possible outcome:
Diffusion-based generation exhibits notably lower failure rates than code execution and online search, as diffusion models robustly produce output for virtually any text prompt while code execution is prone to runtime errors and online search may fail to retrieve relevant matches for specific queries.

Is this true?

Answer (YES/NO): YES